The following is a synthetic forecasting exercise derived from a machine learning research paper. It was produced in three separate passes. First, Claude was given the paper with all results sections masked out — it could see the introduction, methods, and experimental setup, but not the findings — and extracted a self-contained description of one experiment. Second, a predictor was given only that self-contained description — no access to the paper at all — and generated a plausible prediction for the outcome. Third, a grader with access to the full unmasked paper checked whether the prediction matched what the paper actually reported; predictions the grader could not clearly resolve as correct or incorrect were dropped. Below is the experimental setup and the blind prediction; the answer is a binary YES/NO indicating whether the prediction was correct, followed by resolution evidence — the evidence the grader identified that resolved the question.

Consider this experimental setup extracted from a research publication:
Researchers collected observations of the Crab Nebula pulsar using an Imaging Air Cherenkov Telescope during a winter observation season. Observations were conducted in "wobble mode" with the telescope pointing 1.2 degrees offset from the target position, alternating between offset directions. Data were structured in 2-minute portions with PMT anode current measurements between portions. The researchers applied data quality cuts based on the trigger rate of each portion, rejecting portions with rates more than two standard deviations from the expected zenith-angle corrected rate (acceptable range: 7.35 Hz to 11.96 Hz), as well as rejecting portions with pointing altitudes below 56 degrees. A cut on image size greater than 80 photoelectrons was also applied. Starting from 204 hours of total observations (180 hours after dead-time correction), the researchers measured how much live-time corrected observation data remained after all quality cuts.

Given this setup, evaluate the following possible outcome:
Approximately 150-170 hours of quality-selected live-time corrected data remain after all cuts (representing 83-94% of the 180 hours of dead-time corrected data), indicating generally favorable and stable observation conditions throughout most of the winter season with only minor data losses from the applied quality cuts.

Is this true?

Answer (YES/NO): NO